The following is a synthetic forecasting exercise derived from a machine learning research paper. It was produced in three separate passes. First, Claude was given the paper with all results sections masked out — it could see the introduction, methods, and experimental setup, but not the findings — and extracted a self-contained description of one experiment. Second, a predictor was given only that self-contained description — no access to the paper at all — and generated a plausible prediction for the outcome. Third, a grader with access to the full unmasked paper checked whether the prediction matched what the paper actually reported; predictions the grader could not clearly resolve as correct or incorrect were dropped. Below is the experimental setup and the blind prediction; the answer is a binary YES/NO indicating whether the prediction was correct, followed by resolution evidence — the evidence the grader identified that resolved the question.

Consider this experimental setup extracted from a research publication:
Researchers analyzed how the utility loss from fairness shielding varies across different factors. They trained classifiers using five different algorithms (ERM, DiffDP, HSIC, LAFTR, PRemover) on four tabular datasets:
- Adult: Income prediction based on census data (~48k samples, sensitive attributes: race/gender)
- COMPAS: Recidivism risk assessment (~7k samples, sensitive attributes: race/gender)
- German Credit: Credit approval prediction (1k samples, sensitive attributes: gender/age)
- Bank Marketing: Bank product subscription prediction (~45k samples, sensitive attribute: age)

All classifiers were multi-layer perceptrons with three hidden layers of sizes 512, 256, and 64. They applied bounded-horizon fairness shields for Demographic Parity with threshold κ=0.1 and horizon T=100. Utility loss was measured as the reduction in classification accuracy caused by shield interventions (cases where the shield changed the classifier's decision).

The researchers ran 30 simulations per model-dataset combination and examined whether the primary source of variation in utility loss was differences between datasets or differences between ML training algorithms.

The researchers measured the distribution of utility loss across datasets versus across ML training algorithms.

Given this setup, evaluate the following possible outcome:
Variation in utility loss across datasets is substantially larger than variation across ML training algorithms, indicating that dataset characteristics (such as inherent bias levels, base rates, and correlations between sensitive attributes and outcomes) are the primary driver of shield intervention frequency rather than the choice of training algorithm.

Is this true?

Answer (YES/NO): YES